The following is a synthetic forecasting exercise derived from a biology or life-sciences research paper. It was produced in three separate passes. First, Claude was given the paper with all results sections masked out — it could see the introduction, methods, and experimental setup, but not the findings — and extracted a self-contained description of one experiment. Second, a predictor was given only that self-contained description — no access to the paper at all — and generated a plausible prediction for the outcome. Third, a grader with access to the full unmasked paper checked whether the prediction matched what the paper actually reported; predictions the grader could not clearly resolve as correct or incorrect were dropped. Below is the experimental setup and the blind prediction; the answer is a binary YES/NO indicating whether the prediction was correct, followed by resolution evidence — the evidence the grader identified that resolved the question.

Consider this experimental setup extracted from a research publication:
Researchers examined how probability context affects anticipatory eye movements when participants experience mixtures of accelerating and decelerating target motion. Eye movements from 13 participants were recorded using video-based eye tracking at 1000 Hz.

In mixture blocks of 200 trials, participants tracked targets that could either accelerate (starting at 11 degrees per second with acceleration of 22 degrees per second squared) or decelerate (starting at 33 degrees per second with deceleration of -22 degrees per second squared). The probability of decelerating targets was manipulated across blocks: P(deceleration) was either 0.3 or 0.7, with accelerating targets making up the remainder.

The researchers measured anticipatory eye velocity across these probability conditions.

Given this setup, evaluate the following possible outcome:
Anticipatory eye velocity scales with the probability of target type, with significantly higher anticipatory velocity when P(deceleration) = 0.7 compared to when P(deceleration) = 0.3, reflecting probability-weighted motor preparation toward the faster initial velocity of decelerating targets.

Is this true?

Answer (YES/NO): YES